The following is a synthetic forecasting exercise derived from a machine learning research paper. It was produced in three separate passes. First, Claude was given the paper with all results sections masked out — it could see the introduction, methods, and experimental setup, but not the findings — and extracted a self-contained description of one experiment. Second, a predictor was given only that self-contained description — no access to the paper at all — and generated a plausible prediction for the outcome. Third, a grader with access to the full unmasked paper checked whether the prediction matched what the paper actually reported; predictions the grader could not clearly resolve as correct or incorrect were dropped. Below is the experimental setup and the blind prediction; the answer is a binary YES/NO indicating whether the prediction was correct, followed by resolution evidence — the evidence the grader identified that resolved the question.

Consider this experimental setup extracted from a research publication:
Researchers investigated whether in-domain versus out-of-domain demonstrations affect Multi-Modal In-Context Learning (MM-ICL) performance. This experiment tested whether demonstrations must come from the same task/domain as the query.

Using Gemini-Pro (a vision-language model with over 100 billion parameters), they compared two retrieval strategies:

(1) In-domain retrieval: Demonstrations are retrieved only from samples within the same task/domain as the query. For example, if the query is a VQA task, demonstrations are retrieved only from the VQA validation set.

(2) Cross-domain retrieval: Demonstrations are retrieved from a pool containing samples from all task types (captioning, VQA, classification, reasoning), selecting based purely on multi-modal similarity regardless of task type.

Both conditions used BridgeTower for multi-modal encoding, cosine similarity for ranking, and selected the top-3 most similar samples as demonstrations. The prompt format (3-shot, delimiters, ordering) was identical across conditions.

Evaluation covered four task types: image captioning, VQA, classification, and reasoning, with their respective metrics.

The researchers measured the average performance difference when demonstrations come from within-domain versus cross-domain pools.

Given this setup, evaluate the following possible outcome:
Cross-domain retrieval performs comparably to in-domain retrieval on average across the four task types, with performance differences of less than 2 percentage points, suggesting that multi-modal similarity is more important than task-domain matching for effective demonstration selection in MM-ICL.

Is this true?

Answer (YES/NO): NO